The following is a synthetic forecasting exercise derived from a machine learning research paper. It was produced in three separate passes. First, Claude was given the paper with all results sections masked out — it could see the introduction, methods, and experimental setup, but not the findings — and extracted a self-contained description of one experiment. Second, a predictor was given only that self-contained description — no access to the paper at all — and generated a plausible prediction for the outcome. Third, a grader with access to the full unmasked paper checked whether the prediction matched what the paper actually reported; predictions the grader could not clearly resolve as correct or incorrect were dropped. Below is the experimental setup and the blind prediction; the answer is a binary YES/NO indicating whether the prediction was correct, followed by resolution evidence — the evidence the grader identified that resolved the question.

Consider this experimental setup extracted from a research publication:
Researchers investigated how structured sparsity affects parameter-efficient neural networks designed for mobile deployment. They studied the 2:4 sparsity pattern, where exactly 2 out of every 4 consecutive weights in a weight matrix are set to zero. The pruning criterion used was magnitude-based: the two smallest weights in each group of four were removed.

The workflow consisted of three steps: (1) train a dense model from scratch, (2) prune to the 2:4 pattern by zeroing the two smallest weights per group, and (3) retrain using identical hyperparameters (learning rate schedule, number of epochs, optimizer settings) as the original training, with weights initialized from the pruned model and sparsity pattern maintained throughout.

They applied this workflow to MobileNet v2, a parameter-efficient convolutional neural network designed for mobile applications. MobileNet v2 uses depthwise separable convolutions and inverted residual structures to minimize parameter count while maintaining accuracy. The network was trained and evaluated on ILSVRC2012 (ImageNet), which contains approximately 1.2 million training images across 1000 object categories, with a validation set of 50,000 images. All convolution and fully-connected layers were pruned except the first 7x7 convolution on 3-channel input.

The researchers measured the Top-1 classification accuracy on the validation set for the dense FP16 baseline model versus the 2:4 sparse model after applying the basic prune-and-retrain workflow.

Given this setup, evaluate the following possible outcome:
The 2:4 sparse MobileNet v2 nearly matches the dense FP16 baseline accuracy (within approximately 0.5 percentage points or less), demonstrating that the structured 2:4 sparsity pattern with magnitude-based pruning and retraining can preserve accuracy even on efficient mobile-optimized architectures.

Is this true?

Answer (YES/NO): NO